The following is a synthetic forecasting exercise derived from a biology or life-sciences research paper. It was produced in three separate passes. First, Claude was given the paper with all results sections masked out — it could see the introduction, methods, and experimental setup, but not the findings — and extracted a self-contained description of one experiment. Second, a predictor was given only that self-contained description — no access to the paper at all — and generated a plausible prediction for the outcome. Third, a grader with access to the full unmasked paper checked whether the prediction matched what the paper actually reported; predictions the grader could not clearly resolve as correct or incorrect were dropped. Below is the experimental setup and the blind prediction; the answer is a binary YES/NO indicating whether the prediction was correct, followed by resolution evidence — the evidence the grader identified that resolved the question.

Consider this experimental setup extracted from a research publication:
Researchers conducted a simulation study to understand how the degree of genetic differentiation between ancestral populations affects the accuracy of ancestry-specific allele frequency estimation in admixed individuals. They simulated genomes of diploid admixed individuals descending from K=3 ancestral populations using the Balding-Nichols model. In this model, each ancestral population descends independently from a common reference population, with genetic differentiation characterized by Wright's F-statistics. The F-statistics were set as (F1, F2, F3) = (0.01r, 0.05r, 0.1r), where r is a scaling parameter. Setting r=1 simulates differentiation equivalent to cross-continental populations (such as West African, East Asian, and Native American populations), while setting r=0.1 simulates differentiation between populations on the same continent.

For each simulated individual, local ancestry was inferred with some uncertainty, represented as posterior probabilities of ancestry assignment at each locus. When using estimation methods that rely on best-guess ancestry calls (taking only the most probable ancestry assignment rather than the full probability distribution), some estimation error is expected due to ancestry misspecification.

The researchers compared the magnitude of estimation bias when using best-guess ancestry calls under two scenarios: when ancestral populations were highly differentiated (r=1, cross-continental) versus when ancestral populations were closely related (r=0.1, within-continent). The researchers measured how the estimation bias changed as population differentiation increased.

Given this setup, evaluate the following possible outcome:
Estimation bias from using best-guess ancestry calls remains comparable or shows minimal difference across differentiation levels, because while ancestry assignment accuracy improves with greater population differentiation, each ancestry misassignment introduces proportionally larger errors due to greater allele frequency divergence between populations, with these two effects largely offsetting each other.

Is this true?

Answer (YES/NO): NO